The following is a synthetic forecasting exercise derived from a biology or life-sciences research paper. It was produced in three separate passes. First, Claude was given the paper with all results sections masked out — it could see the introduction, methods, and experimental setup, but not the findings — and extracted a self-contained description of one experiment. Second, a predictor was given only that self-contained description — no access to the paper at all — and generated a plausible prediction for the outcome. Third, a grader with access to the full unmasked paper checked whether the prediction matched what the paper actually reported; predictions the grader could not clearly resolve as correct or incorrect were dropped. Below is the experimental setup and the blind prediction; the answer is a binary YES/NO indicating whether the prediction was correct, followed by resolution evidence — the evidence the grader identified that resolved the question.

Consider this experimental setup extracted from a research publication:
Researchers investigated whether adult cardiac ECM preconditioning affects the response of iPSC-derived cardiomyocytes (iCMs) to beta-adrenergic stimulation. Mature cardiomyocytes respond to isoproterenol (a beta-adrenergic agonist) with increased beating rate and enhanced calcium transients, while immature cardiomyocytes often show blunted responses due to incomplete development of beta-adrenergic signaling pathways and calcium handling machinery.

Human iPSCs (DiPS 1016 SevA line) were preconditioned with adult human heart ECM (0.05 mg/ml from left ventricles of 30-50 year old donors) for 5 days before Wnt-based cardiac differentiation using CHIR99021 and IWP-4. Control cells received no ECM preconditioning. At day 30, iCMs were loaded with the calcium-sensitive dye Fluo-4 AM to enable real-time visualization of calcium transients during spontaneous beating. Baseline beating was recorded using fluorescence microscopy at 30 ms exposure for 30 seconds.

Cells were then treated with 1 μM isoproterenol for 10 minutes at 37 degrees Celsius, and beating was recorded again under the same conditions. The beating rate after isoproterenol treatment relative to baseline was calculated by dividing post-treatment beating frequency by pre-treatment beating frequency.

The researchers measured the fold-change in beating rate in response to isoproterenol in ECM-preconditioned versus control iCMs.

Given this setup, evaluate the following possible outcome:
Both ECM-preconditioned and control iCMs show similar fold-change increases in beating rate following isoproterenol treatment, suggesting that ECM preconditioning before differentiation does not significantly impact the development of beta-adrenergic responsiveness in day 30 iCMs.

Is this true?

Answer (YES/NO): NO